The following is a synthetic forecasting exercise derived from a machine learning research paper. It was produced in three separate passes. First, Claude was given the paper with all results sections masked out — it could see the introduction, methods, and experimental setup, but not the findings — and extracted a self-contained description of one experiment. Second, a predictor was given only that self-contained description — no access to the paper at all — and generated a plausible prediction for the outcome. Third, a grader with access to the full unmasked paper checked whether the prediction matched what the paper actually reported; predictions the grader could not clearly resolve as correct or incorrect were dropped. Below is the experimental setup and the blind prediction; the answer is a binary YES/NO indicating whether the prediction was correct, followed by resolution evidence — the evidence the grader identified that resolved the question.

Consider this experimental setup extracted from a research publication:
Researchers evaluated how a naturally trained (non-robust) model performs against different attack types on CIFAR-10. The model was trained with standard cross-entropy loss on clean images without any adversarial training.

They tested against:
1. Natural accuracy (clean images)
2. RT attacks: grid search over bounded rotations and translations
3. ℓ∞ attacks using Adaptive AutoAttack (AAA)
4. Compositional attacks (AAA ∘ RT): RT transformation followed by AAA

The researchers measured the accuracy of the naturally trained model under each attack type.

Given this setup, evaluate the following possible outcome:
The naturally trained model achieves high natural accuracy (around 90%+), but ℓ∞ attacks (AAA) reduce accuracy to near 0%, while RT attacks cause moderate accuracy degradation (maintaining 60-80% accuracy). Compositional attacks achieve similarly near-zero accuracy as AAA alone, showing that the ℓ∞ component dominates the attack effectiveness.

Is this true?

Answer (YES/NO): NO